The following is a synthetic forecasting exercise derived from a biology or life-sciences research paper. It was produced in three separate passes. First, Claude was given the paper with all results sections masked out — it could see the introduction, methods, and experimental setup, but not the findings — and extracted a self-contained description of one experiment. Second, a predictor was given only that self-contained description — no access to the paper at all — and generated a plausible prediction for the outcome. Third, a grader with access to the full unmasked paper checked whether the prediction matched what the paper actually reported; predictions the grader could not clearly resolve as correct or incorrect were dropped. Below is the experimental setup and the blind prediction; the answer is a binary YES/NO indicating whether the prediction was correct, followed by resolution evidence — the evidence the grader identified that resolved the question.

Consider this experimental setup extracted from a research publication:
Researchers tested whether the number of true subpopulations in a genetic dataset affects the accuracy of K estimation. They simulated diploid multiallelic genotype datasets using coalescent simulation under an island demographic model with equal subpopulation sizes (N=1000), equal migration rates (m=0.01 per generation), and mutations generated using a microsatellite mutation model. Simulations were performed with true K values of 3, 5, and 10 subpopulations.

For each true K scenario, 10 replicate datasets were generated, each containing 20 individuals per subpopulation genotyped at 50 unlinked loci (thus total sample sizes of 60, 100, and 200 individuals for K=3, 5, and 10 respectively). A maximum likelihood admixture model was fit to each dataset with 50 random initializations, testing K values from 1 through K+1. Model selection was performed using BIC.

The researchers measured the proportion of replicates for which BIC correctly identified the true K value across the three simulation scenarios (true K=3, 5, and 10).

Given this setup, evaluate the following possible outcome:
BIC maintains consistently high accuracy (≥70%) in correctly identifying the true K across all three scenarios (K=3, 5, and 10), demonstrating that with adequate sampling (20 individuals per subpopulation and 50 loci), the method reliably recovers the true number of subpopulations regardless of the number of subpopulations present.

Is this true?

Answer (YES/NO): NO